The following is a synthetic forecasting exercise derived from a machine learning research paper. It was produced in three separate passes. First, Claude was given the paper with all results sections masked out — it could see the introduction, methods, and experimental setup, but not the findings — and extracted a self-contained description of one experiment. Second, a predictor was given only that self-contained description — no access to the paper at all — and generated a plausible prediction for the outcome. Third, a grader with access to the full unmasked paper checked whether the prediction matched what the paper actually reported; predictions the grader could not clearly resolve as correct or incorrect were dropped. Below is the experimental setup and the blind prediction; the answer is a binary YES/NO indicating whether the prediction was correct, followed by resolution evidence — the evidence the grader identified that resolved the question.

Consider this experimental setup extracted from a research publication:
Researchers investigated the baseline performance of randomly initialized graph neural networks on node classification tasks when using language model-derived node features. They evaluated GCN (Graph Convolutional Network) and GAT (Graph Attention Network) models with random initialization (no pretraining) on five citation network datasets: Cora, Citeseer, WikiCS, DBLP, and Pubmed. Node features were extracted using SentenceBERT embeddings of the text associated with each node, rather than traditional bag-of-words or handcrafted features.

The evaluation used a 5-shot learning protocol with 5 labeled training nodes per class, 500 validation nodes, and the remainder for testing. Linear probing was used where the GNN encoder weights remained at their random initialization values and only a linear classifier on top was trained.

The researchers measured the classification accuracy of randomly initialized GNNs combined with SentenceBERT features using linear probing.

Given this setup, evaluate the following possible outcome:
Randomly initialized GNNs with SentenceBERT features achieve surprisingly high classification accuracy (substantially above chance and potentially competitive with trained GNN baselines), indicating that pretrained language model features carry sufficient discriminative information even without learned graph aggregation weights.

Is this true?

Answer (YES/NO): YES